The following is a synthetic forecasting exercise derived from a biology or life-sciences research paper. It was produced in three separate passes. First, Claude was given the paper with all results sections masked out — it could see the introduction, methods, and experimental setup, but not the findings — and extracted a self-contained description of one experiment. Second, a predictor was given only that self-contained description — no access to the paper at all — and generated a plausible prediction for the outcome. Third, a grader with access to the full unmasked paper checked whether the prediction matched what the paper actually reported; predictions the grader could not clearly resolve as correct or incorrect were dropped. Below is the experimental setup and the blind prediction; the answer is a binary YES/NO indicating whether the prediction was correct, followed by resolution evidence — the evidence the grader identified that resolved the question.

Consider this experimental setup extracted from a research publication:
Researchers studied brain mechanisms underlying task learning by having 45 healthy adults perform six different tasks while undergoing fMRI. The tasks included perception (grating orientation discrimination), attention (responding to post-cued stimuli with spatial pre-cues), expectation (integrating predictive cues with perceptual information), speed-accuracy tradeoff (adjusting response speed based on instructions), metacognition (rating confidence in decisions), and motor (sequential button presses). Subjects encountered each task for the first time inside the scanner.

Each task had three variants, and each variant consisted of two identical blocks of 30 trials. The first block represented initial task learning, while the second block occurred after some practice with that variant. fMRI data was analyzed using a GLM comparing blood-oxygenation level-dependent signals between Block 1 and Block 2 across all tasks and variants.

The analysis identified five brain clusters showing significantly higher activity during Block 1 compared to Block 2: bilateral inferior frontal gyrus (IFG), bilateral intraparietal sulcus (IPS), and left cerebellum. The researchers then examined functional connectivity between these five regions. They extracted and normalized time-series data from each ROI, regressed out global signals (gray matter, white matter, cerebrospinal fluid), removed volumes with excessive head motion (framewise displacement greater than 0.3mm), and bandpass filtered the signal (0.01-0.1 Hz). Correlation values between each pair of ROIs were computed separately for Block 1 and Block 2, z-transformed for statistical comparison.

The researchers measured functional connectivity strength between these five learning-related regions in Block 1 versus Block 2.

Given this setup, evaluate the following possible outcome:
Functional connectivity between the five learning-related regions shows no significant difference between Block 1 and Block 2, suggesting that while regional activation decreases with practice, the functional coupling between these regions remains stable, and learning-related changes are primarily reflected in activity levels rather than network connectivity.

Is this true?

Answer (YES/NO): NO